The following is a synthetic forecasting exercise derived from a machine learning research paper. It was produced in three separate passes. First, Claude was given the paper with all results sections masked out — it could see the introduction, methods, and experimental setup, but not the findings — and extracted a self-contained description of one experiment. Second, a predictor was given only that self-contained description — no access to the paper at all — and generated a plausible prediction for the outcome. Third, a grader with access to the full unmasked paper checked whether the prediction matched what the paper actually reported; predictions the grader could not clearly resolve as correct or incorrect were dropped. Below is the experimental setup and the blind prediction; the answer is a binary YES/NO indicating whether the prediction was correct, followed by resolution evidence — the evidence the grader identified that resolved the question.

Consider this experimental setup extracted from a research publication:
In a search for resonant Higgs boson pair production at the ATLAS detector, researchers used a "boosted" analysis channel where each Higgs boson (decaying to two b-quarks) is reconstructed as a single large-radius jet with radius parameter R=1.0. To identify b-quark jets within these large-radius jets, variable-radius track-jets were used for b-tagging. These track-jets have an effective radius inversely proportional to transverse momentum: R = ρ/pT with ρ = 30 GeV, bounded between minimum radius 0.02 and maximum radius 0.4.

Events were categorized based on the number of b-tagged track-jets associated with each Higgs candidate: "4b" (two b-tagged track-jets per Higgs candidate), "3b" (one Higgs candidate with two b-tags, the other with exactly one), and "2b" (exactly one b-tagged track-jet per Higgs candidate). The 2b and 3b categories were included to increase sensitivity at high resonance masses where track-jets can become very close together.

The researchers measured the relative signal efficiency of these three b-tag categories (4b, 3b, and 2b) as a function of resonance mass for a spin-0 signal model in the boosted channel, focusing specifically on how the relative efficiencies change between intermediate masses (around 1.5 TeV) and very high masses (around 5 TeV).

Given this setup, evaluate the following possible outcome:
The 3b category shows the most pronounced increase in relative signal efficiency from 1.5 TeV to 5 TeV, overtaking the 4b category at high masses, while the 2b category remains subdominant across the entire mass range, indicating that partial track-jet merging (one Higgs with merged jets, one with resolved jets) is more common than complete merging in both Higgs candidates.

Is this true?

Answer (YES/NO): NO